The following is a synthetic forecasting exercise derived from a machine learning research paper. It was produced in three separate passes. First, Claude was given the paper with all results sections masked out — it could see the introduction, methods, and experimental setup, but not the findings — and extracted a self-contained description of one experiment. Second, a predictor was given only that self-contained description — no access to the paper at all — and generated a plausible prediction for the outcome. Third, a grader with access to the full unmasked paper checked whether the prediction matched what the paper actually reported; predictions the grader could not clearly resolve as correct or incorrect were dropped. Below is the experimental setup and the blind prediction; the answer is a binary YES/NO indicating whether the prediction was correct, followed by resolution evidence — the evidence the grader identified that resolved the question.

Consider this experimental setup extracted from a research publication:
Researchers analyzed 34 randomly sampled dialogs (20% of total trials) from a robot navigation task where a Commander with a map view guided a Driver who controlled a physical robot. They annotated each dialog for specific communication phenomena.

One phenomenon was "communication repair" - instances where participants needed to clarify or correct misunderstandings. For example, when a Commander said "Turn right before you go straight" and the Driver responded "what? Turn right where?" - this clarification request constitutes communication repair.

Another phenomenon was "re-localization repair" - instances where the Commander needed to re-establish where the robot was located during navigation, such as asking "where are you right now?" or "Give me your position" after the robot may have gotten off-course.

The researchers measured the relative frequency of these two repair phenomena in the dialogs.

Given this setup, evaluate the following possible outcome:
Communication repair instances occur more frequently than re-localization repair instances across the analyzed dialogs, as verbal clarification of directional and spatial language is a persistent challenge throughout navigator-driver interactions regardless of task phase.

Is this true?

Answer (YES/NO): YES